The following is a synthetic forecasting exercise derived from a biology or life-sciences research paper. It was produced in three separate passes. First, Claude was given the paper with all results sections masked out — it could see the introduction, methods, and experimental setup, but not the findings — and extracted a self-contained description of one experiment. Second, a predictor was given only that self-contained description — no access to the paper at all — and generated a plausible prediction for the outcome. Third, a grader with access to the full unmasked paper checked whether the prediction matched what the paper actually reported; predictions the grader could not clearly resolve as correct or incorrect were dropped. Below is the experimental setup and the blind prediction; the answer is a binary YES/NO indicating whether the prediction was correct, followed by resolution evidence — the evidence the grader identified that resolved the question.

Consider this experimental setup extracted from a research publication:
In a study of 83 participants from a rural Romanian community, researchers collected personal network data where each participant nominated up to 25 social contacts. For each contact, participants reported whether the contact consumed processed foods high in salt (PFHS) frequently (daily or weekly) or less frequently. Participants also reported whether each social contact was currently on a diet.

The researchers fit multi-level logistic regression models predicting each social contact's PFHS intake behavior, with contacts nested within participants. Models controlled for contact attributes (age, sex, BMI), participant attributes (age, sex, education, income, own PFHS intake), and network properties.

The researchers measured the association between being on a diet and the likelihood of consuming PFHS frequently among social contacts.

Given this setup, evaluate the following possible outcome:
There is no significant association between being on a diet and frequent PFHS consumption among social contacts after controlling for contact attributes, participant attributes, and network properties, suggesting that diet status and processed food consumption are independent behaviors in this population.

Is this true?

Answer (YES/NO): NO